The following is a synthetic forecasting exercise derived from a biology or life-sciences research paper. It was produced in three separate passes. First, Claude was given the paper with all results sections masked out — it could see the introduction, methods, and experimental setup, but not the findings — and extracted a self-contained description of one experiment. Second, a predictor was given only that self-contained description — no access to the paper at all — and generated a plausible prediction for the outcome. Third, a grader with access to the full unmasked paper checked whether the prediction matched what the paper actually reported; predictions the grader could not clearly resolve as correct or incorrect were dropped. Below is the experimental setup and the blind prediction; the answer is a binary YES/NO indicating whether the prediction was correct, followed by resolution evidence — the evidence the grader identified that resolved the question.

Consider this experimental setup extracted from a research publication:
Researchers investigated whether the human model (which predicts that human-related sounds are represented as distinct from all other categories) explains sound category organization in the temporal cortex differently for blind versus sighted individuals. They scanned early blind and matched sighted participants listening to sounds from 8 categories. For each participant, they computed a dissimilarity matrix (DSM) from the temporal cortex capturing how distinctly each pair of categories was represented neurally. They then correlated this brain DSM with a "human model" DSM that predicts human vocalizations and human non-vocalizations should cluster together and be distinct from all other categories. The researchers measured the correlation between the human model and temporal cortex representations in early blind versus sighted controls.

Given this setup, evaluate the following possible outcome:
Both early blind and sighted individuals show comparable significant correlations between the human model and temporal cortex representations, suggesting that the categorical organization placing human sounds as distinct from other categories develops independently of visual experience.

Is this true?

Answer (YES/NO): YES